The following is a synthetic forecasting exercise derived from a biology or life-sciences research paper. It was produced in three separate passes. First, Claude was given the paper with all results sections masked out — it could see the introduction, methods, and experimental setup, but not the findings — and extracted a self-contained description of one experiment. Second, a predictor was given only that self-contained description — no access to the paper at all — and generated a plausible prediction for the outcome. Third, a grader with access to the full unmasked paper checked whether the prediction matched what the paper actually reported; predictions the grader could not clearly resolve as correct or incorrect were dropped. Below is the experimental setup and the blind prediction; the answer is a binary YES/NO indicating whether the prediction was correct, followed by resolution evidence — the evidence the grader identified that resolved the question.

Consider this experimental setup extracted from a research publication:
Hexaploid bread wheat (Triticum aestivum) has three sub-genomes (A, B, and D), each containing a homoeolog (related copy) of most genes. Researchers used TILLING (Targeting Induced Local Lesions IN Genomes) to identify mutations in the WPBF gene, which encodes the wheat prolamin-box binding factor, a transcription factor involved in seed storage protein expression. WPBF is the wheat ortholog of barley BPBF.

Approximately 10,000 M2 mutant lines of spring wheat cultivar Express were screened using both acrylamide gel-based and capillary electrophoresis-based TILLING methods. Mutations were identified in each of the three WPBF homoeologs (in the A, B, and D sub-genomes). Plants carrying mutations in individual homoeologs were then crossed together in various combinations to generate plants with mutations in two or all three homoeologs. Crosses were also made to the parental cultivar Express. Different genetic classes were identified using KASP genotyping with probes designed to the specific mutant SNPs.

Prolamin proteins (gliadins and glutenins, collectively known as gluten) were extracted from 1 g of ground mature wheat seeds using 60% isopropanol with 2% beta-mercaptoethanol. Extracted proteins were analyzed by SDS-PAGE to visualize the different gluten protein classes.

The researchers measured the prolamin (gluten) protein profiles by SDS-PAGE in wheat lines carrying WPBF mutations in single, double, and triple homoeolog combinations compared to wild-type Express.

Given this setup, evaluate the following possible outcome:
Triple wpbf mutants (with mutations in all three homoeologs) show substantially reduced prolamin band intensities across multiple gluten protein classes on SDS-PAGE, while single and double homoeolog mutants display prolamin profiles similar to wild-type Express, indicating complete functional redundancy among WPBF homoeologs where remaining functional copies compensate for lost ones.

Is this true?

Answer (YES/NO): YES